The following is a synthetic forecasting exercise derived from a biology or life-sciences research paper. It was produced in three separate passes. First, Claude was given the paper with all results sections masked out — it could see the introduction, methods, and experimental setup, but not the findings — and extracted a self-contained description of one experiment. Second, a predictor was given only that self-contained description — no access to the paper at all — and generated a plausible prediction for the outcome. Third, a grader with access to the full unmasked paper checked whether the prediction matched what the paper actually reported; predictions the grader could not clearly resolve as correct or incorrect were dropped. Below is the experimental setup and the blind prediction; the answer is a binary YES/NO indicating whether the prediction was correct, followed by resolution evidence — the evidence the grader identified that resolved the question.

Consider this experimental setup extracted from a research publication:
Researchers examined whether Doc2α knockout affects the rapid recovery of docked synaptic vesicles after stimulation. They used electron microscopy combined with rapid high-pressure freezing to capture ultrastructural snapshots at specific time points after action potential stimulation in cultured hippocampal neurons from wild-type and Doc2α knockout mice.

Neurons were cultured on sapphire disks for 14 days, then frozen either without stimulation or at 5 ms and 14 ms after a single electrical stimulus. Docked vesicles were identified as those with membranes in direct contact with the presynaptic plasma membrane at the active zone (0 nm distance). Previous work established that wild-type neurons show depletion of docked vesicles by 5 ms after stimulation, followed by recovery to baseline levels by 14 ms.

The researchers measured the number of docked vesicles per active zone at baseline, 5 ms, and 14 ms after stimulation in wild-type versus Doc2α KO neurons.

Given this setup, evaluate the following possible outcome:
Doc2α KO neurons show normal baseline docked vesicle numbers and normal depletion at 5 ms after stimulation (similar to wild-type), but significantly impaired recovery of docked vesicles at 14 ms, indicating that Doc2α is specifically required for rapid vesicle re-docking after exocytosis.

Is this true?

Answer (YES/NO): NO